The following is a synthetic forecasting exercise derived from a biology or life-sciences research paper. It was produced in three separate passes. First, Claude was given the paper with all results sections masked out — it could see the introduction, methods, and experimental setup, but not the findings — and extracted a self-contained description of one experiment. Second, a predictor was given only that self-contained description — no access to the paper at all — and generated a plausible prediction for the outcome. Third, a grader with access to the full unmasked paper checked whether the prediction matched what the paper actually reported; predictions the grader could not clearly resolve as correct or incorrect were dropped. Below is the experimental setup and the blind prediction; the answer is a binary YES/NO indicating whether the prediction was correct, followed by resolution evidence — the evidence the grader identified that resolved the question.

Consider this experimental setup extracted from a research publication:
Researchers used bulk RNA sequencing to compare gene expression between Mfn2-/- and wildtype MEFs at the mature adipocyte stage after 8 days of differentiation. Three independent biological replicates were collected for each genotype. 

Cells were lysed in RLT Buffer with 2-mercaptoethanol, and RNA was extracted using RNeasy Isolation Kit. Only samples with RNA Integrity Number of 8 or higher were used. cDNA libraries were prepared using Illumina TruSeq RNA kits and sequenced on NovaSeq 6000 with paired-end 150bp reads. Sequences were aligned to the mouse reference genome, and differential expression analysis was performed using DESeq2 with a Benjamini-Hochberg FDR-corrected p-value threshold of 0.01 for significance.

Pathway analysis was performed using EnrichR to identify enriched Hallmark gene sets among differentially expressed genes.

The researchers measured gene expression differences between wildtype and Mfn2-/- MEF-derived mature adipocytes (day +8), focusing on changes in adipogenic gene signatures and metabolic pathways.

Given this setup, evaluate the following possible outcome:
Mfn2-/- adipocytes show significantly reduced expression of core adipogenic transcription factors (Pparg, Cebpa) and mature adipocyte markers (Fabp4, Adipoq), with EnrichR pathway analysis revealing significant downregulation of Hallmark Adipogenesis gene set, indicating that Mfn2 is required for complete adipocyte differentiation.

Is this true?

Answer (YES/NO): YES